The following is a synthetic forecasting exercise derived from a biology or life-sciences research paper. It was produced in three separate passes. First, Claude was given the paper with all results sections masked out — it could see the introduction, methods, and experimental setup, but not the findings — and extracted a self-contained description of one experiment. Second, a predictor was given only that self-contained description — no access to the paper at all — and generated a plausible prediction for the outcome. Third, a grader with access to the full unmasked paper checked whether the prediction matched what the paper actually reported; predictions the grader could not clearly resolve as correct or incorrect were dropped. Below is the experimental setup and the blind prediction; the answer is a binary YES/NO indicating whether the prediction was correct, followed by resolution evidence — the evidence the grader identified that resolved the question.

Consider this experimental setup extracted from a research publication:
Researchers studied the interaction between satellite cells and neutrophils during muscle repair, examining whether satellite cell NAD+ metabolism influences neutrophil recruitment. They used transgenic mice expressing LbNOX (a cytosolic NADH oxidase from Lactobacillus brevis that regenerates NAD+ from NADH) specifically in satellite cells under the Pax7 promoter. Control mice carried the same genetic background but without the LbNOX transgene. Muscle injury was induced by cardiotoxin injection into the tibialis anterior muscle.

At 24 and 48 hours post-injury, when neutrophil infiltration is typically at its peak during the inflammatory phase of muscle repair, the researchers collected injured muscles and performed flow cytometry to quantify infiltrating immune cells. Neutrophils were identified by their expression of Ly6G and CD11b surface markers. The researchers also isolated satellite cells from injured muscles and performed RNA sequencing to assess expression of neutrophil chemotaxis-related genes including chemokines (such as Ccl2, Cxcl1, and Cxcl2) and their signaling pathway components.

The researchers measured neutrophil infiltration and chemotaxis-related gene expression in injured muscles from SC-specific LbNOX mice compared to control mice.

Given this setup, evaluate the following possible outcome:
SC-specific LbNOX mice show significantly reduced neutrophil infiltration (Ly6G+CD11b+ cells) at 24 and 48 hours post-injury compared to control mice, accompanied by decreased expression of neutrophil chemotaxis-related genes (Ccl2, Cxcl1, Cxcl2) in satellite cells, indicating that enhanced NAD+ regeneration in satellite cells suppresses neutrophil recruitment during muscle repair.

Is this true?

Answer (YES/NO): NO